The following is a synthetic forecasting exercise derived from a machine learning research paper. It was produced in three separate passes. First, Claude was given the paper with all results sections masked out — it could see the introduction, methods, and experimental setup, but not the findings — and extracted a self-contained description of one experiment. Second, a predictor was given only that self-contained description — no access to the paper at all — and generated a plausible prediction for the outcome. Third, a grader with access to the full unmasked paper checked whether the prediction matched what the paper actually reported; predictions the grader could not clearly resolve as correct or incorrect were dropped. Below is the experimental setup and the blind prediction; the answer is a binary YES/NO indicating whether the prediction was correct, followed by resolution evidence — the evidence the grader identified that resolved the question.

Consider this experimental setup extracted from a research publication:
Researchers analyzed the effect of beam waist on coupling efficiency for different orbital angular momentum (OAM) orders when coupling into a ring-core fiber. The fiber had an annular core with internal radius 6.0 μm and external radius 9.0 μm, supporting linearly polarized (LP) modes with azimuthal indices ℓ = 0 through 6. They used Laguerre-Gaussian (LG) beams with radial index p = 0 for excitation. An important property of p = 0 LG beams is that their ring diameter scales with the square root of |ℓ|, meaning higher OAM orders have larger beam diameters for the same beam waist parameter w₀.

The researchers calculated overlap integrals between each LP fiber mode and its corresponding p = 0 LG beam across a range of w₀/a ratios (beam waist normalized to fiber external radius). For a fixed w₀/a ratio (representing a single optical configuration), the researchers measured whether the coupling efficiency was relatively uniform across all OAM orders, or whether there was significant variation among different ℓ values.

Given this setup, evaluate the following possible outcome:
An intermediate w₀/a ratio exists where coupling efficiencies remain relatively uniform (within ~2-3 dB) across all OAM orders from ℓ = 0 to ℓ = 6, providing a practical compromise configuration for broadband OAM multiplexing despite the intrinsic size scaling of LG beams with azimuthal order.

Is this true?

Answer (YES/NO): NO